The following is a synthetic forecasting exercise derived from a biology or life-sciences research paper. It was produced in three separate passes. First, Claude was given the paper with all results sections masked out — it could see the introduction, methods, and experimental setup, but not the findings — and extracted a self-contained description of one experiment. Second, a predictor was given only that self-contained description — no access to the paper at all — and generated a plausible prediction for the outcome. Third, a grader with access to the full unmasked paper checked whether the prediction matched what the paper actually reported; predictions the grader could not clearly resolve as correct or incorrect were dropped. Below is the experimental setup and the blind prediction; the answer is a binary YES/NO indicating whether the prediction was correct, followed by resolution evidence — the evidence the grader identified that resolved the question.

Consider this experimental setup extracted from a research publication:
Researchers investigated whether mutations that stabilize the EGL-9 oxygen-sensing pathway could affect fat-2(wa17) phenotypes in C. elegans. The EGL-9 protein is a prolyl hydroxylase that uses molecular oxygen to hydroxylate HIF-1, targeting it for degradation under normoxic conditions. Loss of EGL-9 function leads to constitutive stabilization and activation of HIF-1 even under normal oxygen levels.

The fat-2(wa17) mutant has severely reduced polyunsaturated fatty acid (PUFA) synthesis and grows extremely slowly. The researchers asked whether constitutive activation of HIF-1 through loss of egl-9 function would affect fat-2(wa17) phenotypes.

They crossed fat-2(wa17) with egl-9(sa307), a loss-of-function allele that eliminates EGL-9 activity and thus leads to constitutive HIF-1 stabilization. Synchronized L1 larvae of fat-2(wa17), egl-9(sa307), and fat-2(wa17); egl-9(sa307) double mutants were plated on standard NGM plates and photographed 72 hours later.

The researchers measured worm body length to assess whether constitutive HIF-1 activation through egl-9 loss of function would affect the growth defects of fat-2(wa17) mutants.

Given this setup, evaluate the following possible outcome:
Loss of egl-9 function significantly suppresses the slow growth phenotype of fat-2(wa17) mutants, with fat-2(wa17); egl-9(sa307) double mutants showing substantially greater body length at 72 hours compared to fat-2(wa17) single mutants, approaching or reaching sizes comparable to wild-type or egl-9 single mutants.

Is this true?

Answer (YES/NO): NO